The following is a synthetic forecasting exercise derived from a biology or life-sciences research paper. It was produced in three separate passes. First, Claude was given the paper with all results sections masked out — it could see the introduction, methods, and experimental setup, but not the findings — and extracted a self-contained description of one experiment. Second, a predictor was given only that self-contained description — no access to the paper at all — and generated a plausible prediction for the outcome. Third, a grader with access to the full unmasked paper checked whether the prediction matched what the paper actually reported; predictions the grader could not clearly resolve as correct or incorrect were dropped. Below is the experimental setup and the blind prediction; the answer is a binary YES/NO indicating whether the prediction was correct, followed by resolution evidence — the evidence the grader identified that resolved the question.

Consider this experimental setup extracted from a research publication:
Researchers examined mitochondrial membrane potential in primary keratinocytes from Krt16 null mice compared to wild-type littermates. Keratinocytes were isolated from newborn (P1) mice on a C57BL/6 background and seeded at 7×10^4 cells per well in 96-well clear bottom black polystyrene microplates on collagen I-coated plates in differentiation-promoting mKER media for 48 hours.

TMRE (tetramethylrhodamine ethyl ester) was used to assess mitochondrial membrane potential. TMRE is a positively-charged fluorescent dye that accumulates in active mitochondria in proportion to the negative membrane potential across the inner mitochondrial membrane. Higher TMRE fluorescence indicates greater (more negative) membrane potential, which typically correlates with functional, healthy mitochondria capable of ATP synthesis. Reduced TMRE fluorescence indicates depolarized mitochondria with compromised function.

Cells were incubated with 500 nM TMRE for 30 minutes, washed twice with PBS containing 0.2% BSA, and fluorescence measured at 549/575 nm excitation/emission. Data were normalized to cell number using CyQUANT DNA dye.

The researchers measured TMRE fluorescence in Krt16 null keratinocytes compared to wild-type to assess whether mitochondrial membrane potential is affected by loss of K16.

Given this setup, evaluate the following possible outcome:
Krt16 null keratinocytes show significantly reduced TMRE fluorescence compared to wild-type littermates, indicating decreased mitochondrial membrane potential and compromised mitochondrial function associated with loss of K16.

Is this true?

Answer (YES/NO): YES